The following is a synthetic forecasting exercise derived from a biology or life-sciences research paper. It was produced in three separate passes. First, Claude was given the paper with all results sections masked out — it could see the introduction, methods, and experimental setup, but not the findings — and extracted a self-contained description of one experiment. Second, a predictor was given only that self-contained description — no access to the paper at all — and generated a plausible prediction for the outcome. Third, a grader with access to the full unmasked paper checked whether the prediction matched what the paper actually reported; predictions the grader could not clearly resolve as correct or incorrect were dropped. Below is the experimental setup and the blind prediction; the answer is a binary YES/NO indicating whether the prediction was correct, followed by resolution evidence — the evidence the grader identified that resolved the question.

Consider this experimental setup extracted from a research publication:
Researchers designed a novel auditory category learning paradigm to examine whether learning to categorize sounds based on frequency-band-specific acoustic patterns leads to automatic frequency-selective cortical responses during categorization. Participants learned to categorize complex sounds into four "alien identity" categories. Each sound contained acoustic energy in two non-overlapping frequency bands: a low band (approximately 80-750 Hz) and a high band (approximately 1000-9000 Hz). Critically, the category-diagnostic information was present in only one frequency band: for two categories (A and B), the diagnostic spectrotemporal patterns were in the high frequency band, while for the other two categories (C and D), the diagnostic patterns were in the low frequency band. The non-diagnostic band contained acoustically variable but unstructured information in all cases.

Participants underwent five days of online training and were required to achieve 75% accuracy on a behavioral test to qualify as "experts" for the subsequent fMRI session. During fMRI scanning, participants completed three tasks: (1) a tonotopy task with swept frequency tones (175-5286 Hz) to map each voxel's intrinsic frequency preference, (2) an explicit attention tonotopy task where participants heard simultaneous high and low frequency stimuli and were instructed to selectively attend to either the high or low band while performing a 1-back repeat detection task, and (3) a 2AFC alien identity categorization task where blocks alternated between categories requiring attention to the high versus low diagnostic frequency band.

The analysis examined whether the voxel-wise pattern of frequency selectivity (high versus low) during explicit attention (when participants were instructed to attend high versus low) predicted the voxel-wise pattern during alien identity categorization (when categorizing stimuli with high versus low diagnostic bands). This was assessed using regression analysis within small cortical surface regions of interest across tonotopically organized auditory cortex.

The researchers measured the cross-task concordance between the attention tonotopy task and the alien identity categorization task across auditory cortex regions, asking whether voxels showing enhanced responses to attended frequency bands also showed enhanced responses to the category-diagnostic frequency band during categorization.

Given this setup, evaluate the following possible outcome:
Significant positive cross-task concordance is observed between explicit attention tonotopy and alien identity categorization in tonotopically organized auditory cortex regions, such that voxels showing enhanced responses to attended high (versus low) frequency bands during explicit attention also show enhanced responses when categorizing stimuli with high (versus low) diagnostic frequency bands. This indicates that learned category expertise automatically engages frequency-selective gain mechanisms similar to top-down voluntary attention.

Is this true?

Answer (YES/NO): YES